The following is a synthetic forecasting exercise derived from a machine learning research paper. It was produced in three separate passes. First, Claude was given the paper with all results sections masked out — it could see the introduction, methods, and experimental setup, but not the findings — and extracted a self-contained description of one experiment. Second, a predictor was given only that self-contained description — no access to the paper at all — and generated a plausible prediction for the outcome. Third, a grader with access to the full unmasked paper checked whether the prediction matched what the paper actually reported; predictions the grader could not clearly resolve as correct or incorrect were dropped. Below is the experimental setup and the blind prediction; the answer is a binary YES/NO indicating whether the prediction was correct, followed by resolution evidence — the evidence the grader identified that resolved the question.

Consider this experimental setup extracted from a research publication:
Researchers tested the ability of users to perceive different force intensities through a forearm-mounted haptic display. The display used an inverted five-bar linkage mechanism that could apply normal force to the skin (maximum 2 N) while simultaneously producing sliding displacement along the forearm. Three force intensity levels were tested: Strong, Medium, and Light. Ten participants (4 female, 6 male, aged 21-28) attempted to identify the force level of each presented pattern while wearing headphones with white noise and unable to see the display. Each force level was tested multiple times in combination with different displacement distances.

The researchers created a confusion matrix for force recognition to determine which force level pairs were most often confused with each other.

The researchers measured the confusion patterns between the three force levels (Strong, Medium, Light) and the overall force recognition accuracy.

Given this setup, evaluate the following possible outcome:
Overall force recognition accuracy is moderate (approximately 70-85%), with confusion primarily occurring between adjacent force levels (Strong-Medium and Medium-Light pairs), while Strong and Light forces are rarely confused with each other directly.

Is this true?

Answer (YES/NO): NO